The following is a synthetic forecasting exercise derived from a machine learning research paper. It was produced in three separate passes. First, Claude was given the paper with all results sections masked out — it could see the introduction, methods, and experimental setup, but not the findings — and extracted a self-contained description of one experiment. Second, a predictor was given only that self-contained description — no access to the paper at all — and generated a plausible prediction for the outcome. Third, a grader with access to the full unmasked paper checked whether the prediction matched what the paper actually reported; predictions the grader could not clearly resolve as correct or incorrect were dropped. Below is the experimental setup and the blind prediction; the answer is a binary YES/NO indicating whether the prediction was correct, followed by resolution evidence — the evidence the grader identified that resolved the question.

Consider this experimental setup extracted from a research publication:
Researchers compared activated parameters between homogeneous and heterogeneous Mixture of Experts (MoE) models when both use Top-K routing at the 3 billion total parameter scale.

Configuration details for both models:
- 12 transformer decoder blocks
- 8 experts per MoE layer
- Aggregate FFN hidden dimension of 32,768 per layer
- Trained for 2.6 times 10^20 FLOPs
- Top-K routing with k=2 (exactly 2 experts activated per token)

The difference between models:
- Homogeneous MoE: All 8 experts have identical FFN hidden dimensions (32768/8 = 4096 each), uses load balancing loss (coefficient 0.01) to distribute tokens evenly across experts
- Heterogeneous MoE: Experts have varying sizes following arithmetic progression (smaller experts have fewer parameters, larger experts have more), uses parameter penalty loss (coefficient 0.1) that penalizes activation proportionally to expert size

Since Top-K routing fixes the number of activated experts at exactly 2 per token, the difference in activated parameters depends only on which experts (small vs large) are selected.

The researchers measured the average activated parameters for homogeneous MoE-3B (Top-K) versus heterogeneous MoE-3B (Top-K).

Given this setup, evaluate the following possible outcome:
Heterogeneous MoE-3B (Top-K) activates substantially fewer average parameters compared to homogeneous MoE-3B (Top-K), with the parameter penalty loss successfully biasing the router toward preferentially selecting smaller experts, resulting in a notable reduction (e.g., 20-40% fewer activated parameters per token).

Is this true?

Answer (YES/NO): NO